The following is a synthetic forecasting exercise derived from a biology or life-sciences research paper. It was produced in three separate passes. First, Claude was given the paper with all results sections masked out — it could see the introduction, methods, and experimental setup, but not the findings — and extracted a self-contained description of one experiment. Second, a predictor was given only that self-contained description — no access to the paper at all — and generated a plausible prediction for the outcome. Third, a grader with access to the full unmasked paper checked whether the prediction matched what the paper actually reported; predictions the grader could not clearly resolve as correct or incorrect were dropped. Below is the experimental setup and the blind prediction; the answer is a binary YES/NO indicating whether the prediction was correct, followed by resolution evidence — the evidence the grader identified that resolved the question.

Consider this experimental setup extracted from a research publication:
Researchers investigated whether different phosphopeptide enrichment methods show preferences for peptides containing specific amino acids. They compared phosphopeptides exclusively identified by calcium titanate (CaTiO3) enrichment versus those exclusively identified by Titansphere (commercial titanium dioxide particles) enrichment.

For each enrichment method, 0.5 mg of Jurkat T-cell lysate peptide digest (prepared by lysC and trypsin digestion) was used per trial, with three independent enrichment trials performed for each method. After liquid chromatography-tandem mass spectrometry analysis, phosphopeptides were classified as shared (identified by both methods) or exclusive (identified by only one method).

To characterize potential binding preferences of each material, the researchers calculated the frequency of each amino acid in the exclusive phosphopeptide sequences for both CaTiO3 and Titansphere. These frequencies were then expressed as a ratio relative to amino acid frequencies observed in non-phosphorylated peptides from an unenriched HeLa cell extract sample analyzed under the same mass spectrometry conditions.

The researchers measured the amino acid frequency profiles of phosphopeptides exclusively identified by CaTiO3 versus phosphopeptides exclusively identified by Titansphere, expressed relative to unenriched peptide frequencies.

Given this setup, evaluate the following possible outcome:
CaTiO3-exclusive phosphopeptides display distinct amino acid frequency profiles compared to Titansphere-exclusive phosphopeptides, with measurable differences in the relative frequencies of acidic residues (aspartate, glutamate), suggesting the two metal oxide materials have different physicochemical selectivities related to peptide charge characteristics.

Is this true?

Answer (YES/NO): NO